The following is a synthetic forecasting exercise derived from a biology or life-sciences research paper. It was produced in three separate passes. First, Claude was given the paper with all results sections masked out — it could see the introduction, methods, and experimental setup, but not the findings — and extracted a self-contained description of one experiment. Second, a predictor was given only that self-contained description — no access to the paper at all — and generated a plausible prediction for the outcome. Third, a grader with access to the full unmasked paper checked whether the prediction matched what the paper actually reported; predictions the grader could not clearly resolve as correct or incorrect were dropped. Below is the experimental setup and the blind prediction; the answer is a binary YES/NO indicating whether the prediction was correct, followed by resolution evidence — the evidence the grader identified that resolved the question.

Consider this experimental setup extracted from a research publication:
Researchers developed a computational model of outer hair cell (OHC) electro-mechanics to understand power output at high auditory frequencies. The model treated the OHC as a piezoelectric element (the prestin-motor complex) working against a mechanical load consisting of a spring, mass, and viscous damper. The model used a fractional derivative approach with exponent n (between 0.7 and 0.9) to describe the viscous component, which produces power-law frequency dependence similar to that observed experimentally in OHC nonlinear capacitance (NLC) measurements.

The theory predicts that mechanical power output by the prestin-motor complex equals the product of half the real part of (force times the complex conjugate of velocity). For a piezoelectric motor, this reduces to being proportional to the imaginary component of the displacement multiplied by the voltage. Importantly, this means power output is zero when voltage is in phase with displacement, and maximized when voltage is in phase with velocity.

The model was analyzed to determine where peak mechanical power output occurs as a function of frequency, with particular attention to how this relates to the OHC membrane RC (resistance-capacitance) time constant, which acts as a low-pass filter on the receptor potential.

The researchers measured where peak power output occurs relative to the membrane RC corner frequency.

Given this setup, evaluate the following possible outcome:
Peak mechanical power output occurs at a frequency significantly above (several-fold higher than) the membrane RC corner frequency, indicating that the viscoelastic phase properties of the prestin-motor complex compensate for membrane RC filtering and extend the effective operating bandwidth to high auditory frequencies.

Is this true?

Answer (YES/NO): NO